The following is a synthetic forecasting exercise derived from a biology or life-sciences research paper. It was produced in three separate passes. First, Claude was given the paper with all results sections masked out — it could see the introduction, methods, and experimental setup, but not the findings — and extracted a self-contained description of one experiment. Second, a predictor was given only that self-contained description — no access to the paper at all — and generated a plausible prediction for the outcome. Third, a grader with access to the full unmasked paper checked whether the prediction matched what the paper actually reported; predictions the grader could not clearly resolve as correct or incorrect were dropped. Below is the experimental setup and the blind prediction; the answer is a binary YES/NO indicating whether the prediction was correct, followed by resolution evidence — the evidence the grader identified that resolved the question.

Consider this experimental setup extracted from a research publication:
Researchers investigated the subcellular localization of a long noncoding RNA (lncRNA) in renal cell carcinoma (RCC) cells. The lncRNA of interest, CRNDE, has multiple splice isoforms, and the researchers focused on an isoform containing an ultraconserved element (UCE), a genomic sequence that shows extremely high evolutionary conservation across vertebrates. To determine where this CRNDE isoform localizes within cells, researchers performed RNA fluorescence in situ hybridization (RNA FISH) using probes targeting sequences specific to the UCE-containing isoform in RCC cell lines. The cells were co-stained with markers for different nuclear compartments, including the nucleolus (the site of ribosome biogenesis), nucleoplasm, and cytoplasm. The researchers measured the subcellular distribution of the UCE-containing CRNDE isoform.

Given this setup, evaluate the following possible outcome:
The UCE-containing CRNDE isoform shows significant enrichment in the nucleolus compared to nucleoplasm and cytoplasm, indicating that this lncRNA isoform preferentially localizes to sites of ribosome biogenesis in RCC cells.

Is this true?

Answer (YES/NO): YES